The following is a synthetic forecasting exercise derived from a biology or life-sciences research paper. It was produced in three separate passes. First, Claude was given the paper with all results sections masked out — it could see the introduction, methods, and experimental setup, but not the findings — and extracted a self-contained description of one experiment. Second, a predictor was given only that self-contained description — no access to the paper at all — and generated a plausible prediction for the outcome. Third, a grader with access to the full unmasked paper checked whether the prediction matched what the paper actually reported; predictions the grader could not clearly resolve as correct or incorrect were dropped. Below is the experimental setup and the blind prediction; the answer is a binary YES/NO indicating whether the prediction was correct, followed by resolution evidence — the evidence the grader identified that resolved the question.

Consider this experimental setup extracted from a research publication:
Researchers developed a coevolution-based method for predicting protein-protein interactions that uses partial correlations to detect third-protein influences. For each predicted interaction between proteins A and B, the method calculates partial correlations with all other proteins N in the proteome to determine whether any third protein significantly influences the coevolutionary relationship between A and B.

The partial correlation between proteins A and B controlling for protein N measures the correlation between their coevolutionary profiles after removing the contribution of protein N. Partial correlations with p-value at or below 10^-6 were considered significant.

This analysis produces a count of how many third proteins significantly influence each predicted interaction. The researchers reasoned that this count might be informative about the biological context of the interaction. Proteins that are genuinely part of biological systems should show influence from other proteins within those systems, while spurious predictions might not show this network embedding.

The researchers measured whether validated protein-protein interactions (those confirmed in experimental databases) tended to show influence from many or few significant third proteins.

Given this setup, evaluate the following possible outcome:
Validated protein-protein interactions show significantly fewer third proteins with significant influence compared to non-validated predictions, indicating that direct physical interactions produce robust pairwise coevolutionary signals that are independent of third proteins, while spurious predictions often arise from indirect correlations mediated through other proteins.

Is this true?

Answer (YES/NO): NO